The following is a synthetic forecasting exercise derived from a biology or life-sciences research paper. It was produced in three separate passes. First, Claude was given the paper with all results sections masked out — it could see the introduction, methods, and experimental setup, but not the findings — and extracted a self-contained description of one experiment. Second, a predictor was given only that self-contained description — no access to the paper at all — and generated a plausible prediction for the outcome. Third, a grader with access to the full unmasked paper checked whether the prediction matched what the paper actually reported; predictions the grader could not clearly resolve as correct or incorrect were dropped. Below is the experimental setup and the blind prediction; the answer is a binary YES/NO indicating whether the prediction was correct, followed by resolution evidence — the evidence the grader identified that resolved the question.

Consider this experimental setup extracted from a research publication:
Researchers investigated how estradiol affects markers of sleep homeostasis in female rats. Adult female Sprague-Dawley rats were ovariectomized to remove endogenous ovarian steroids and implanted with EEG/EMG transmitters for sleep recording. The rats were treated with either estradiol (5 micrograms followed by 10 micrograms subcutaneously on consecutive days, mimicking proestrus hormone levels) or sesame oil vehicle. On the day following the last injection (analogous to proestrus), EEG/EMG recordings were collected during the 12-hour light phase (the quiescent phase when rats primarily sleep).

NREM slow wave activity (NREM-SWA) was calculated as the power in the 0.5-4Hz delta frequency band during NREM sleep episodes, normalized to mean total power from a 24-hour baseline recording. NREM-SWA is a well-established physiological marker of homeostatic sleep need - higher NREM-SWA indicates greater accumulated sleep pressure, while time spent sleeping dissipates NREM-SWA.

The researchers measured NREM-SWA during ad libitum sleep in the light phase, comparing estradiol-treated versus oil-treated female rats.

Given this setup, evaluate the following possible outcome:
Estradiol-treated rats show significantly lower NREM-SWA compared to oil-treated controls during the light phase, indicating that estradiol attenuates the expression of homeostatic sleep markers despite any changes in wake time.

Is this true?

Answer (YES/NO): YES